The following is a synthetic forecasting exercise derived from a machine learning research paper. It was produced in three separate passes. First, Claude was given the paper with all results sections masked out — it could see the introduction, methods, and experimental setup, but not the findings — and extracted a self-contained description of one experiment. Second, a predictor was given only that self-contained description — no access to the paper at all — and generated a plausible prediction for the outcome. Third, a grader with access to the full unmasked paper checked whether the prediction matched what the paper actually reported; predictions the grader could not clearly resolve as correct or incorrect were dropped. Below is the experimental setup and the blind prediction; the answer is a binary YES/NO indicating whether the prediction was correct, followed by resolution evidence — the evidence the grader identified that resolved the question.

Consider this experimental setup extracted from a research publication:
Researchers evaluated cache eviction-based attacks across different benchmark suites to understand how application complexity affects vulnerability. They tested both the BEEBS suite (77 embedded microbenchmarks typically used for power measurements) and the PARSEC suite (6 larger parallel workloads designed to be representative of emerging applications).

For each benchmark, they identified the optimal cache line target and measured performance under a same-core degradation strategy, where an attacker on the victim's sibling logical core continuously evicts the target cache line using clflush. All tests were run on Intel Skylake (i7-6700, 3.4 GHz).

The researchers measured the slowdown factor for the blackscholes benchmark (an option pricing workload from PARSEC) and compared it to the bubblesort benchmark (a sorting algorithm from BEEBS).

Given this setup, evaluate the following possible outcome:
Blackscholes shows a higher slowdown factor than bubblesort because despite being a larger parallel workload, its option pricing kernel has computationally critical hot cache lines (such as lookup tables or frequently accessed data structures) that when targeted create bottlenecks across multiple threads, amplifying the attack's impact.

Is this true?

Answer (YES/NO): NO